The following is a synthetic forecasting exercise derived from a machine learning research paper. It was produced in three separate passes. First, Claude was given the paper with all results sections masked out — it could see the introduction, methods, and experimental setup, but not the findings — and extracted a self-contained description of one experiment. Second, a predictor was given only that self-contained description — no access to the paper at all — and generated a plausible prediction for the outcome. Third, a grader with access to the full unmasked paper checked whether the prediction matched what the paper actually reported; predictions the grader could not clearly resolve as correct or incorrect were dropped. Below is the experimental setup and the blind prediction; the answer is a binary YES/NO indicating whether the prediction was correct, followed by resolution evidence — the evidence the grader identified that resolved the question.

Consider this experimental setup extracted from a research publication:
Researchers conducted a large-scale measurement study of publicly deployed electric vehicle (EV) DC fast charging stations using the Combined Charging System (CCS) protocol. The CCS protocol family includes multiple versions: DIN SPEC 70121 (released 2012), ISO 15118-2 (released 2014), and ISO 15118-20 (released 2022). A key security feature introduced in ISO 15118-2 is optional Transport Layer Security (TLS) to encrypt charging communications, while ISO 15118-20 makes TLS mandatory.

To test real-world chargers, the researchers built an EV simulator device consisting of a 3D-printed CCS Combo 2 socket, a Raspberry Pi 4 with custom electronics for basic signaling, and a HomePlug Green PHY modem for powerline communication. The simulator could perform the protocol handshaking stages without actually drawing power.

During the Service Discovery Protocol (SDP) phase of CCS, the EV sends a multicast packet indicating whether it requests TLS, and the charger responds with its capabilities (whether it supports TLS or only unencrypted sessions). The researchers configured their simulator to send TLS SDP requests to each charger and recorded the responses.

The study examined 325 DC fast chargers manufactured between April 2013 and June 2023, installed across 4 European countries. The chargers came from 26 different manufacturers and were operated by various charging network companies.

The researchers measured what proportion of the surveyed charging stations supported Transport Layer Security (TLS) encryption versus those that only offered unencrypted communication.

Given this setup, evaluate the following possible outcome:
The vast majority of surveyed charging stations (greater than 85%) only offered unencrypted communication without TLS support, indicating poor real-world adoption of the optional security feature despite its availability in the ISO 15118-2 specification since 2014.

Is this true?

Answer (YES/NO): NO